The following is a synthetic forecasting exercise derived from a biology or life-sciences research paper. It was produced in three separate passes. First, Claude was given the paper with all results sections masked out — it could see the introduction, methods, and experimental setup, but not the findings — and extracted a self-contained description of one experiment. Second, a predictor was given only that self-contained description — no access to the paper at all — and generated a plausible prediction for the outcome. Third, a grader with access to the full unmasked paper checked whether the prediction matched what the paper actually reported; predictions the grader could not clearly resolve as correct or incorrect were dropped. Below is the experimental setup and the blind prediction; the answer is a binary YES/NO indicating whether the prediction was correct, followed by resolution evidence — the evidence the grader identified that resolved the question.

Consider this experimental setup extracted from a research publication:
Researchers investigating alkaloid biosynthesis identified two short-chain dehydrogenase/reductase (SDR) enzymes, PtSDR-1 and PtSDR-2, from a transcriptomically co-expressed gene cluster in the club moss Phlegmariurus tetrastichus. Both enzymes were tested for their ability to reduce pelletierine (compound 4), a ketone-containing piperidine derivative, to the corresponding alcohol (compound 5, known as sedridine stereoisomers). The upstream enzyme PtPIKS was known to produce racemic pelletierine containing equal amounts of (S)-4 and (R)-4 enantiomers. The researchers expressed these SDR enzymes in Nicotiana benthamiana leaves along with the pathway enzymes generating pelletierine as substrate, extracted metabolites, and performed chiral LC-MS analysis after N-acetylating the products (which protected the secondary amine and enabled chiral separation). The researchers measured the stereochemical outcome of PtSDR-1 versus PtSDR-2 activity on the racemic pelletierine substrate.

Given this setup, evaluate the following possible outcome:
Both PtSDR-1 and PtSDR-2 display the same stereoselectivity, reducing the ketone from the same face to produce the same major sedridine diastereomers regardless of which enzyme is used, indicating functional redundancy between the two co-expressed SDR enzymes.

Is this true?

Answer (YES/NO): NO